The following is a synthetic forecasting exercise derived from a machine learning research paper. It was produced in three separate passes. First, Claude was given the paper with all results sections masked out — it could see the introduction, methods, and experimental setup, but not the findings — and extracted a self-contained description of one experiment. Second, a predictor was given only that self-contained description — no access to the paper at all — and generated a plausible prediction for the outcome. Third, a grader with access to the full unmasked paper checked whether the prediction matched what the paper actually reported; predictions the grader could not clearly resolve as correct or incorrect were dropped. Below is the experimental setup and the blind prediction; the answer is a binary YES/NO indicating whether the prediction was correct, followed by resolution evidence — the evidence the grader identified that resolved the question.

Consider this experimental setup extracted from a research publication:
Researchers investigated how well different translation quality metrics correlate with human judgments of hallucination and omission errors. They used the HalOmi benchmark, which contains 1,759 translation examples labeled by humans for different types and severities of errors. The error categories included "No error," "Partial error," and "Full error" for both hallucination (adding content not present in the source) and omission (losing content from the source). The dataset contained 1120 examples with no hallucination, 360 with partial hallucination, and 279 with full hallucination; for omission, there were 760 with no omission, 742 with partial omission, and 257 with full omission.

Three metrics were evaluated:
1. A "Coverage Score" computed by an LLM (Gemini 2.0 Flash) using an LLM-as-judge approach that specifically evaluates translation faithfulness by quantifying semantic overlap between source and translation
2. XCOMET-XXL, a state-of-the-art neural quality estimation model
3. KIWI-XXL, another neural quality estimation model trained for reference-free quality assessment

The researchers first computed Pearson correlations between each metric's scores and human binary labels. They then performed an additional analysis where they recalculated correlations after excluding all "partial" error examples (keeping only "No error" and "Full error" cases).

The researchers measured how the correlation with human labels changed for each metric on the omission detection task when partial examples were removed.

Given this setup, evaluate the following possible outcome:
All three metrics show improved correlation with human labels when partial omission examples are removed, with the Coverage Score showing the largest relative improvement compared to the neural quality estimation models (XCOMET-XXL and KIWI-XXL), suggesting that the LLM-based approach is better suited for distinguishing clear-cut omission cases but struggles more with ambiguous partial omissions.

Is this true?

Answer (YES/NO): NO